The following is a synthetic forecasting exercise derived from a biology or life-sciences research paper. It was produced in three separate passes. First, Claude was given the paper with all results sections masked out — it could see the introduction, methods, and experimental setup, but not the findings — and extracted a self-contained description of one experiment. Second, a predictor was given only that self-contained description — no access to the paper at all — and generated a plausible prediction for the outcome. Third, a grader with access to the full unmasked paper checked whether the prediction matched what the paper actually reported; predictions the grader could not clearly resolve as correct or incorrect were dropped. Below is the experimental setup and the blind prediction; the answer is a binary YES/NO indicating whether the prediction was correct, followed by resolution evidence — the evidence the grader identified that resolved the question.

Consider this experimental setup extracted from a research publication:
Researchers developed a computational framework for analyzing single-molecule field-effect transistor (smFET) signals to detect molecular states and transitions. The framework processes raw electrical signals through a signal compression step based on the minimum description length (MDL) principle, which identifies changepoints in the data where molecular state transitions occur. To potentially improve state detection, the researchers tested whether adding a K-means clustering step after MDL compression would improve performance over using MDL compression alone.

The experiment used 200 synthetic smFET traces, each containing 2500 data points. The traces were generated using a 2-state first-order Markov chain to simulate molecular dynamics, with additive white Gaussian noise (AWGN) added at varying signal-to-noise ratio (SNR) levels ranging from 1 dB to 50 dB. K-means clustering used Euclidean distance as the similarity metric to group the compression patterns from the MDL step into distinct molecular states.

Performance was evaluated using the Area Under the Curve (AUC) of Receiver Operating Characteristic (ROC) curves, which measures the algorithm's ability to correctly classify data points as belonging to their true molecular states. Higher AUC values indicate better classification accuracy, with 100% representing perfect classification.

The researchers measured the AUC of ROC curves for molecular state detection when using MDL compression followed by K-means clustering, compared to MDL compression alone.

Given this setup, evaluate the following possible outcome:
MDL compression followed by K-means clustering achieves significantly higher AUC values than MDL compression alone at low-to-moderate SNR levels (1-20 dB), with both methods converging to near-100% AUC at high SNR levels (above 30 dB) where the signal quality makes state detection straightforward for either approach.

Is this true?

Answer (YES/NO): NO